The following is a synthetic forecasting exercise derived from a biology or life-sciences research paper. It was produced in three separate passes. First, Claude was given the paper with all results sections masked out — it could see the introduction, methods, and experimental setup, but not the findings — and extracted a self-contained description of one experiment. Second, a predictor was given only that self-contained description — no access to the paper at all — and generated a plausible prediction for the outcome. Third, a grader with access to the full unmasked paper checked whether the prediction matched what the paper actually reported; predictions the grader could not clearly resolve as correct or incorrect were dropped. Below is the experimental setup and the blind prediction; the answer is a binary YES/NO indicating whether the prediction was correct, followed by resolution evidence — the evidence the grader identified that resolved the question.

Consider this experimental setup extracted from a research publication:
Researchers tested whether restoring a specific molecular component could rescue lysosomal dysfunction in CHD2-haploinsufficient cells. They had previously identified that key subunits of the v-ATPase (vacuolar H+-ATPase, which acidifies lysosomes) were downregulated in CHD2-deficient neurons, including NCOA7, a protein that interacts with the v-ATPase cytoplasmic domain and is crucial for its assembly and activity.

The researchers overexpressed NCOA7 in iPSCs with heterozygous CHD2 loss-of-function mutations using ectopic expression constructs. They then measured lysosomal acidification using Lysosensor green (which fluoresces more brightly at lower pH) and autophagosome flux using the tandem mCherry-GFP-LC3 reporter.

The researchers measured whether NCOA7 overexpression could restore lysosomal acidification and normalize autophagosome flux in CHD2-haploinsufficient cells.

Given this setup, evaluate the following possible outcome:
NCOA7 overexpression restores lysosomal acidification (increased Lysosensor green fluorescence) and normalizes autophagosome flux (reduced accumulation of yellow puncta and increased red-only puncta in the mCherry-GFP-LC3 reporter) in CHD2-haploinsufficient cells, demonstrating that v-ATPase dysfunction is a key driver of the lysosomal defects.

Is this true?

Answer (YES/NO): YES